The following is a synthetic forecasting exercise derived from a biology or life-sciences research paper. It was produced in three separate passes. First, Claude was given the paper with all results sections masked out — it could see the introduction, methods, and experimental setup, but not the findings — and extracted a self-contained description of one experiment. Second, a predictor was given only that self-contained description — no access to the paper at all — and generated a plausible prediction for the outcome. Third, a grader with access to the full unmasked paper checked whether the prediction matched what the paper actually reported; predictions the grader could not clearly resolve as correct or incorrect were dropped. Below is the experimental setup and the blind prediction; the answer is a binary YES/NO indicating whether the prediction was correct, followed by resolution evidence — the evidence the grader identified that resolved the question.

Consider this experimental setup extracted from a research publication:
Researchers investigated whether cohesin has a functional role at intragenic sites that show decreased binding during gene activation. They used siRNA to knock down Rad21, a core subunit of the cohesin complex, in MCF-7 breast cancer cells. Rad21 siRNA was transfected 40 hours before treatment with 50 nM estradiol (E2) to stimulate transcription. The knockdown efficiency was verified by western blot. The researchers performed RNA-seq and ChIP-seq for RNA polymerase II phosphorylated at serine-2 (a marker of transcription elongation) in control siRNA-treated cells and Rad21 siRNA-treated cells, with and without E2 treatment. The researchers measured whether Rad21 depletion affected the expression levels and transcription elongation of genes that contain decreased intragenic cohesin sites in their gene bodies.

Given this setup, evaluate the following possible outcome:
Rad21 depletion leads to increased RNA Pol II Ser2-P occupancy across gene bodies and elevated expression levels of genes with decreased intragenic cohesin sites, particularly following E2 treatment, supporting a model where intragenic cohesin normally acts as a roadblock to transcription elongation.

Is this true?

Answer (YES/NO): NO